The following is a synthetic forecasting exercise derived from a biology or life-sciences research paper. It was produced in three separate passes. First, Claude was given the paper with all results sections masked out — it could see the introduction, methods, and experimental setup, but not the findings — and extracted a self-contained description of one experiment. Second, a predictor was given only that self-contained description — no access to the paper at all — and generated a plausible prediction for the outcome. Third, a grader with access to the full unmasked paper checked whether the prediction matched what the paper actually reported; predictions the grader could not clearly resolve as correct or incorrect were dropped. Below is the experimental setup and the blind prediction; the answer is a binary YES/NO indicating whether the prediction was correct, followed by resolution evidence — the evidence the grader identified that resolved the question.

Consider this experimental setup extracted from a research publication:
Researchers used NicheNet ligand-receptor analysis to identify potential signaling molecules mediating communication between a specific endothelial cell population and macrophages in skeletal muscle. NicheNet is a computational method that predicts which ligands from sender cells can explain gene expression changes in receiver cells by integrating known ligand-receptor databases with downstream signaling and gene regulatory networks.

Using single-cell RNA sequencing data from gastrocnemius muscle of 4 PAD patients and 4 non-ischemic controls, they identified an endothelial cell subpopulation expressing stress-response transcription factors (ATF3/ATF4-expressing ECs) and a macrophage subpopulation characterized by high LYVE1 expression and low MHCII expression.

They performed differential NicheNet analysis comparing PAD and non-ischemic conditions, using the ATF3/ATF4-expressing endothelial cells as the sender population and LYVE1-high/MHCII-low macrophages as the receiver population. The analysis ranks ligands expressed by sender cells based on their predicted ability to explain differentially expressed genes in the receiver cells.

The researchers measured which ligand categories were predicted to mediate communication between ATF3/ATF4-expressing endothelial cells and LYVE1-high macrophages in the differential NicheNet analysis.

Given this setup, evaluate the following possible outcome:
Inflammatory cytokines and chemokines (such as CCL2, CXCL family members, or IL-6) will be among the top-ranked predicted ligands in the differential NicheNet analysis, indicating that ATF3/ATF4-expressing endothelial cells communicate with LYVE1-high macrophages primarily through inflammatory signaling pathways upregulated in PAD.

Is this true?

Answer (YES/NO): YES